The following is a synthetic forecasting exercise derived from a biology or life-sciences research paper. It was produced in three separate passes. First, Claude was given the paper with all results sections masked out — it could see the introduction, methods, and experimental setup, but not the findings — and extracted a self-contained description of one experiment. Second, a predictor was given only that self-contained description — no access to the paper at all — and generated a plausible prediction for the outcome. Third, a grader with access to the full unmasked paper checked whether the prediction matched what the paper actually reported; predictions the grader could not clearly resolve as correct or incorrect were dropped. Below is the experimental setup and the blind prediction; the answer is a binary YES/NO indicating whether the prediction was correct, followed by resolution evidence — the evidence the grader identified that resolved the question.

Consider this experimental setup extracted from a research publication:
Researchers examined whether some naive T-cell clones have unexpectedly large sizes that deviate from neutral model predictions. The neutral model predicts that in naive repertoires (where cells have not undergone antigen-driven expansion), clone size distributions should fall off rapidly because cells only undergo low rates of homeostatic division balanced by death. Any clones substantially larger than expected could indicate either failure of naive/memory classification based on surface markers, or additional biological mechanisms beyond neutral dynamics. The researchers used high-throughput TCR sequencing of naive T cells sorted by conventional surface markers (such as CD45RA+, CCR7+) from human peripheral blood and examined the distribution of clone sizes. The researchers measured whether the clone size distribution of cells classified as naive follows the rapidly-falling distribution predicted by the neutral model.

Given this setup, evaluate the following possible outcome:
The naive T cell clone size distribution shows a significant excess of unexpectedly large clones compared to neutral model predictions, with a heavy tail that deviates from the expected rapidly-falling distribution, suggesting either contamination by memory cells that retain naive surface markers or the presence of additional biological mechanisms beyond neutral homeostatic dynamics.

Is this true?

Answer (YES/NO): YES